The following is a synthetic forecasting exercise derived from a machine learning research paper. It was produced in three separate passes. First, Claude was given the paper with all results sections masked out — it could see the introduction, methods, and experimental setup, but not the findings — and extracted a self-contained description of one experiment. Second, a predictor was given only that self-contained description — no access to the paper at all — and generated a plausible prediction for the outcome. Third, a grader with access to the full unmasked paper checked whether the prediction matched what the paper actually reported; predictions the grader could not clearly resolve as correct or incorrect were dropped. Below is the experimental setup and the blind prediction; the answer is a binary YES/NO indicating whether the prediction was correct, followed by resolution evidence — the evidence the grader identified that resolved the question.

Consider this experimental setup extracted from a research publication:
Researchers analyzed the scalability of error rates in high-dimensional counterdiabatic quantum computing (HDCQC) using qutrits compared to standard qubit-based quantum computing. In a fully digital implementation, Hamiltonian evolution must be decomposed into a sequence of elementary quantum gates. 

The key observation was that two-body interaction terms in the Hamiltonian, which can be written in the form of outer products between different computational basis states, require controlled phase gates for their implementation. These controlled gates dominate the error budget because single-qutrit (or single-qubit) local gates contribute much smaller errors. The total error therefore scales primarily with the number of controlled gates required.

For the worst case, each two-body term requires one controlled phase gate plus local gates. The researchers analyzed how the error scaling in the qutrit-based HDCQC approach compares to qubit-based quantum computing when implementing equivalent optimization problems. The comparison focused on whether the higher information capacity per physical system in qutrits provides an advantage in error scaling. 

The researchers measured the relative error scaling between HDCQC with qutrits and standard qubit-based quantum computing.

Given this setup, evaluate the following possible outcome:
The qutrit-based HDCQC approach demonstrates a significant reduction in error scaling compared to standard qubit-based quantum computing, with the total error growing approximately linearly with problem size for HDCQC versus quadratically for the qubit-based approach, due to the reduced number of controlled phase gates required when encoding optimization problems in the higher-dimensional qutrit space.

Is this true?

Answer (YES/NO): NO